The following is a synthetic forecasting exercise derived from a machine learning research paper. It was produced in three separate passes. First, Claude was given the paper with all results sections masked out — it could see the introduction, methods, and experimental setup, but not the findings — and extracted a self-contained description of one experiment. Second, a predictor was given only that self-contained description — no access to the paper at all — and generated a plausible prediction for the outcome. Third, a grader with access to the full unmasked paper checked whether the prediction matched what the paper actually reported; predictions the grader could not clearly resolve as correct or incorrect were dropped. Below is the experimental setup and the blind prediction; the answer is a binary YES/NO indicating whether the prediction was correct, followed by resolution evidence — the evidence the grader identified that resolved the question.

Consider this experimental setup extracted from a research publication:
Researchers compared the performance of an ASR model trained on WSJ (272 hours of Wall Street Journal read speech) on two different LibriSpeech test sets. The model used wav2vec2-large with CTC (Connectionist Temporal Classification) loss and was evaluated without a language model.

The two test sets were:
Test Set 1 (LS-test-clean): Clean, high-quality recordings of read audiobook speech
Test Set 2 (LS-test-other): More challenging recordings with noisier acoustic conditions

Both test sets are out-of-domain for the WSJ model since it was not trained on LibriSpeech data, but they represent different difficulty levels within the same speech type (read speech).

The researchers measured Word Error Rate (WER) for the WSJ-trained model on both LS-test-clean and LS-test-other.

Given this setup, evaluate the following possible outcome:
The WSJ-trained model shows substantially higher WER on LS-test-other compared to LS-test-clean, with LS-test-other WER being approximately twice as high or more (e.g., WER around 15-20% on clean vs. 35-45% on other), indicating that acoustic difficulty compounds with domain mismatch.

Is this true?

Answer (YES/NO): NO